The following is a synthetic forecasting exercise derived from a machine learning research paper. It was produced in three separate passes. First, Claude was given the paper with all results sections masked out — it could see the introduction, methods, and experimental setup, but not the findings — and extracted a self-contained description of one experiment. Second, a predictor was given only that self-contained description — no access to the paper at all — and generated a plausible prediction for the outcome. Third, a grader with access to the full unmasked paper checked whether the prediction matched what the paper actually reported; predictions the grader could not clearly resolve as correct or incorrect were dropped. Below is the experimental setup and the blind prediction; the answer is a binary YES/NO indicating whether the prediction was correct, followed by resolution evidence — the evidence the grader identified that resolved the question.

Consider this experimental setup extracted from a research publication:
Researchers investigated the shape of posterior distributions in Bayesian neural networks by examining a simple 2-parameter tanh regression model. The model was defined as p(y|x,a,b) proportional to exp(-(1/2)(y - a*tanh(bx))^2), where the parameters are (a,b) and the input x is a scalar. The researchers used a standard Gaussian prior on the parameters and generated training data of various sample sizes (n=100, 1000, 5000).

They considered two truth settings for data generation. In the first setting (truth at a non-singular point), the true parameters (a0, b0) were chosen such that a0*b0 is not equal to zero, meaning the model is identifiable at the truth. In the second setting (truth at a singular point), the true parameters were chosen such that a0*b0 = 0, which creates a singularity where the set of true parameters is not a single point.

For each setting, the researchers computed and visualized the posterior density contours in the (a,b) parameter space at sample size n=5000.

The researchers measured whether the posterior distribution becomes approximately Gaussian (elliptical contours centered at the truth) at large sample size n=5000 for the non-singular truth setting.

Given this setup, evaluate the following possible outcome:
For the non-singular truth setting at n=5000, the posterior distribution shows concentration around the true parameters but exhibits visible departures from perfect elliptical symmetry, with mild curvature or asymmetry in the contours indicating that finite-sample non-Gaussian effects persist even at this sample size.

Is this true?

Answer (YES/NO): NO